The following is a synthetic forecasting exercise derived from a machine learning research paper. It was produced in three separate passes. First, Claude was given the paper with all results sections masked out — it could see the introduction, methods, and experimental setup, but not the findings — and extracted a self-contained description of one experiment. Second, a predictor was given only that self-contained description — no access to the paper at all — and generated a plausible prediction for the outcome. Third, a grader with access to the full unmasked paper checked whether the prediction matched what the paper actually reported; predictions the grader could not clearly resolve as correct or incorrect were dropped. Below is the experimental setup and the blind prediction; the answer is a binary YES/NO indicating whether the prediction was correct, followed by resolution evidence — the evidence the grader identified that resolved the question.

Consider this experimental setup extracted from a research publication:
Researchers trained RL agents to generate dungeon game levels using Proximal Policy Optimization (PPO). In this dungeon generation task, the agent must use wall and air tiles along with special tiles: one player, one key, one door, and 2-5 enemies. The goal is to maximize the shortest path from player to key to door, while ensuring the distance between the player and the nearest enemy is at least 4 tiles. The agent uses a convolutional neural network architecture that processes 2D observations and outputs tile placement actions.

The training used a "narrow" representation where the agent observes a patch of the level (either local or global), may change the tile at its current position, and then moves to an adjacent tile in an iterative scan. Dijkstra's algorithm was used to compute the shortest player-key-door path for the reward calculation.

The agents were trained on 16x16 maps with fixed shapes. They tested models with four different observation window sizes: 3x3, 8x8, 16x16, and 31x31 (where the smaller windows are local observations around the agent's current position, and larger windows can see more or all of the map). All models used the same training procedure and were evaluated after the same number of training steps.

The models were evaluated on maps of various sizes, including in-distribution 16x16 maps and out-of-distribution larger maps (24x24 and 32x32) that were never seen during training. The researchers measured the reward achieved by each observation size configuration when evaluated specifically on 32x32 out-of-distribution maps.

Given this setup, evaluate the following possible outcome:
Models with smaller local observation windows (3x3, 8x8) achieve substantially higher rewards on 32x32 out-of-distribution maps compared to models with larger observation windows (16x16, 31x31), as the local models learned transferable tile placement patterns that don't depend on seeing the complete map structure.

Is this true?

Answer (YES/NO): YES